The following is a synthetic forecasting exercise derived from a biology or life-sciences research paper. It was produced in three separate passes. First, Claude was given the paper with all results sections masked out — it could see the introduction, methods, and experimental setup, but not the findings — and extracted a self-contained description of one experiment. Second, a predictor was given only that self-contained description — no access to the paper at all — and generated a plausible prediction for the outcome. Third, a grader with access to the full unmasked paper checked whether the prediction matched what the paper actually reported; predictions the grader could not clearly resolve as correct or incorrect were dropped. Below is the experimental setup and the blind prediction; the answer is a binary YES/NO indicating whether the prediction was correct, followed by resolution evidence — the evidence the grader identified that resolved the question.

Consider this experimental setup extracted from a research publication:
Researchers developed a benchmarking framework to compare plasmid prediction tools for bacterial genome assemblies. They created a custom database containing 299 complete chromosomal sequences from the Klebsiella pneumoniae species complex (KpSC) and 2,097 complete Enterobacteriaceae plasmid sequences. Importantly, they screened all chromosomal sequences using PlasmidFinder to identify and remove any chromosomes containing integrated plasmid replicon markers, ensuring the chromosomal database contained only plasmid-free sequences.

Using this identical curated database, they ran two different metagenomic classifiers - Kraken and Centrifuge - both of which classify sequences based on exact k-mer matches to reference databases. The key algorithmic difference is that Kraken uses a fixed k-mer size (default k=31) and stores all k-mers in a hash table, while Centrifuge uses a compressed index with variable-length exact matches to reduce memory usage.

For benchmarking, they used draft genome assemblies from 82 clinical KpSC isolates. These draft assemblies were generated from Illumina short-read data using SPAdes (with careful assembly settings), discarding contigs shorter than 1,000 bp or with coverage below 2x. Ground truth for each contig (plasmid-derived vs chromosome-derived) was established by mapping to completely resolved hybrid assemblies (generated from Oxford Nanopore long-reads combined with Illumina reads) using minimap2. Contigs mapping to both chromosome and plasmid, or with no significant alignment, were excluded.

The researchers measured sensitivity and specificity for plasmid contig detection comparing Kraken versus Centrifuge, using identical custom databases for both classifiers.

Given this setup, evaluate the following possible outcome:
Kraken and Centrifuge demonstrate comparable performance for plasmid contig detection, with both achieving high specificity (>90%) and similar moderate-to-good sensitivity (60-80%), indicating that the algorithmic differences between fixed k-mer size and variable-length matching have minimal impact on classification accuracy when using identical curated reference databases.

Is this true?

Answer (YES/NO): NO